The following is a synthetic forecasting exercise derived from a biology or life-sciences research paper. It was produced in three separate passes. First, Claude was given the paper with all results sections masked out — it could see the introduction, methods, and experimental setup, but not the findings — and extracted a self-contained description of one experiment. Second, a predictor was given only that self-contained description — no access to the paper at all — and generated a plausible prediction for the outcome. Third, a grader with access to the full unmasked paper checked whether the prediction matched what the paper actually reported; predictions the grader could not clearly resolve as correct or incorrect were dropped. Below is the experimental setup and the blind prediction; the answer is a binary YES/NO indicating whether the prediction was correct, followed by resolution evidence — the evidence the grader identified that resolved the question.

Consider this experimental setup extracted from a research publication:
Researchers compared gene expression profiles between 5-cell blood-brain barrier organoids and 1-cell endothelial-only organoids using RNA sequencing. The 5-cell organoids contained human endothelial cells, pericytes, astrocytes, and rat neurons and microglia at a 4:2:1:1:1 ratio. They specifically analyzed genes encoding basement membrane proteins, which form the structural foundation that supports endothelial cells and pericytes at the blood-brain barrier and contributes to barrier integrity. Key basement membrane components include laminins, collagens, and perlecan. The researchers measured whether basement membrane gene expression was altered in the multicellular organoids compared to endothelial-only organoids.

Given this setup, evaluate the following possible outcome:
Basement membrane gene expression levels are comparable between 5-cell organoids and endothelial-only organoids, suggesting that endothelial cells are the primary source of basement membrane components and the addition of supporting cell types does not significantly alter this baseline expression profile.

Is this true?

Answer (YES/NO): NO